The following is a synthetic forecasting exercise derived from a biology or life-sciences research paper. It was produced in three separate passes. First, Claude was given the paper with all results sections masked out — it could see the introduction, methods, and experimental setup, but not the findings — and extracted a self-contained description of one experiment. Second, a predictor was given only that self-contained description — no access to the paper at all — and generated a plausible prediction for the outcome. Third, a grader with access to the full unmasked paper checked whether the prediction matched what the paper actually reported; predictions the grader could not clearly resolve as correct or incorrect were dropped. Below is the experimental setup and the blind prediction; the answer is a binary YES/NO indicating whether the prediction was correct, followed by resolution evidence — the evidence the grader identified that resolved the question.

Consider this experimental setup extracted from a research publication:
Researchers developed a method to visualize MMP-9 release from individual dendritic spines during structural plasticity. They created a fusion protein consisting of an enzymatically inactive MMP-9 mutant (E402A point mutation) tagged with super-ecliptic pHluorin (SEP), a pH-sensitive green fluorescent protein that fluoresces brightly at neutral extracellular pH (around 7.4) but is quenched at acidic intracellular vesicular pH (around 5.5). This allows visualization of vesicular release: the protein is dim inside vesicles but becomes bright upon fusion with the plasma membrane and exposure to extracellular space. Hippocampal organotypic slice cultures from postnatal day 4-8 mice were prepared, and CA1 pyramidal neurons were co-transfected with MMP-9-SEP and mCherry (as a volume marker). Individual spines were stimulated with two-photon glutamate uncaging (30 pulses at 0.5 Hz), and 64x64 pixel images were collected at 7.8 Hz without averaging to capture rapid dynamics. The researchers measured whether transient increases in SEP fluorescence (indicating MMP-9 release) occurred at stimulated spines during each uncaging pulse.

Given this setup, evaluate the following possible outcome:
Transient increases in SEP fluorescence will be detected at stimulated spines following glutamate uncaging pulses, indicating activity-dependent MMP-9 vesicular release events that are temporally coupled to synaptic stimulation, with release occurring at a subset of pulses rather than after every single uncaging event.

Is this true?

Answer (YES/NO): YES